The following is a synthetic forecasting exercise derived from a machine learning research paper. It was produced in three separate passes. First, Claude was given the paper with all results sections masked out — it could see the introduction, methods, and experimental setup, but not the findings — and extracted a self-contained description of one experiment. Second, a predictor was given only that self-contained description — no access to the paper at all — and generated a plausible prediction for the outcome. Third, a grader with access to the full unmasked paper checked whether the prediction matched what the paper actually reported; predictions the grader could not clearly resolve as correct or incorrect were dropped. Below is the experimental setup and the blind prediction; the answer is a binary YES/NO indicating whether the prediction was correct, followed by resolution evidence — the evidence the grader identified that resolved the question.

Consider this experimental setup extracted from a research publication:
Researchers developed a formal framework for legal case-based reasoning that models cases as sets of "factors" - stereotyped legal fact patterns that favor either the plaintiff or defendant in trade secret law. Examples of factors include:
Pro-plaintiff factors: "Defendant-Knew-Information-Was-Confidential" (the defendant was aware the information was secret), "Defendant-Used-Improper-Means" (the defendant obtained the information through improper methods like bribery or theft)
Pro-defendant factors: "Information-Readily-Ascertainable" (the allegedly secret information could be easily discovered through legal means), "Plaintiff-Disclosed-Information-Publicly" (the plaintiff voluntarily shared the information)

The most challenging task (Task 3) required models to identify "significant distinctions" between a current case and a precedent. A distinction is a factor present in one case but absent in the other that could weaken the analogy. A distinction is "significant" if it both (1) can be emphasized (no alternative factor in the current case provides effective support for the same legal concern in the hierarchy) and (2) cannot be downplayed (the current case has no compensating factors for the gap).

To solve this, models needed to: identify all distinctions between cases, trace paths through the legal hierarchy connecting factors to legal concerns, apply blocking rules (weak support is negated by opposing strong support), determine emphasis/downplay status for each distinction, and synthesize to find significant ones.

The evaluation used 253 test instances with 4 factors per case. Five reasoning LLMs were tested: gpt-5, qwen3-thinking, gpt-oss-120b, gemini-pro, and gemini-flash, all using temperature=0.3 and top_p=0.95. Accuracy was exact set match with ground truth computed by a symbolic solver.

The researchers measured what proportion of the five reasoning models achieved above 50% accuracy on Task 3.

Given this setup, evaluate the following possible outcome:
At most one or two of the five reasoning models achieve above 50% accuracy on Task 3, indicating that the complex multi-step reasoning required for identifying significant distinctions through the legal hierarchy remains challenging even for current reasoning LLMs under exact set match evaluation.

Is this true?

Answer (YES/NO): YES